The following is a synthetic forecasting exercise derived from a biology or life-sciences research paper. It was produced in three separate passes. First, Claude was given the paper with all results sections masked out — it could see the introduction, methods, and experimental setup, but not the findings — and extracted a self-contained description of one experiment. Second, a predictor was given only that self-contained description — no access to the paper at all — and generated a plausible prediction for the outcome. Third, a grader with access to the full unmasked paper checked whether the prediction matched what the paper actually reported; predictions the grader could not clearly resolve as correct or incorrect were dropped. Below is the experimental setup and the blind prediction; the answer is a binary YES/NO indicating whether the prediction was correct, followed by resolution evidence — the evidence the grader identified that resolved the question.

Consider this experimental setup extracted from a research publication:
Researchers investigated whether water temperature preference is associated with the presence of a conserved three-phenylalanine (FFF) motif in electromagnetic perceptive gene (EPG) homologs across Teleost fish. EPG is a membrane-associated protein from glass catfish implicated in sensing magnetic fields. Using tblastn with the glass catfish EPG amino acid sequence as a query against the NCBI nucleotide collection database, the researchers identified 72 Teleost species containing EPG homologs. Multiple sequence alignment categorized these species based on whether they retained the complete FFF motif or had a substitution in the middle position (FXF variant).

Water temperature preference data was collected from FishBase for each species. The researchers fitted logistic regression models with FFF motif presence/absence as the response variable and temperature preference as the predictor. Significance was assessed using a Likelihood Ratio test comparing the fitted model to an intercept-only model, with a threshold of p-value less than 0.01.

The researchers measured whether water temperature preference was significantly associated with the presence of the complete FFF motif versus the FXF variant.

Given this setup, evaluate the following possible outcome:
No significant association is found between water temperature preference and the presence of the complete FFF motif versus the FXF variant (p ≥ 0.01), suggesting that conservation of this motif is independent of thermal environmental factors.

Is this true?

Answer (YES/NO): YES